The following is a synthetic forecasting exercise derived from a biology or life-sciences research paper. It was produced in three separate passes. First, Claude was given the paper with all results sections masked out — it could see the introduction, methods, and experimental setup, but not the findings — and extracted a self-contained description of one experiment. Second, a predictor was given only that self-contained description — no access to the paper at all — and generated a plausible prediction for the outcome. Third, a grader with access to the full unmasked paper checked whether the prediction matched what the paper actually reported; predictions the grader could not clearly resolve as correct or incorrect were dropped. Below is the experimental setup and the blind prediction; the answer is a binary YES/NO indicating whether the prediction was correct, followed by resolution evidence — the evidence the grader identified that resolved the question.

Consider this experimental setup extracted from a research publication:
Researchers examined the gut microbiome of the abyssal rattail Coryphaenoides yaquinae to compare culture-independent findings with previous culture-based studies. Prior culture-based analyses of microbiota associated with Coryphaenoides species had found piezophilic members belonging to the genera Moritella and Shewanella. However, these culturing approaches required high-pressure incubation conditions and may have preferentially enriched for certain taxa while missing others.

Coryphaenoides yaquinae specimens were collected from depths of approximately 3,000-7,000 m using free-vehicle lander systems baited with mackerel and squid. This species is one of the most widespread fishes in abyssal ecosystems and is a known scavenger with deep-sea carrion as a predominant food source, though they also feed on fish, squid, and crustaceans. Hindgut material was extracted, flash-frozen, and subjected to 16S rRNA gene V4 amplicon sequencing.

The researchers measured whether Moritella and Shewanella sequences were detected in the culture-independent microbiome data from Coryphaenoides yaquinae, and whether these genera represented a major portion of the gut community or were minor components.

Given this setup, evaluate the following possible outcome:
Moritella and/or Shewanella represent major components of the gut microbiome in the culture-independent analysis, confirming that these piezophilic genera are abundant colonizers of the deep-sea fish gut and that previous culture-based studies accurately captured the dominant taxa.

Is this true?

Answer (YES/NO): NO